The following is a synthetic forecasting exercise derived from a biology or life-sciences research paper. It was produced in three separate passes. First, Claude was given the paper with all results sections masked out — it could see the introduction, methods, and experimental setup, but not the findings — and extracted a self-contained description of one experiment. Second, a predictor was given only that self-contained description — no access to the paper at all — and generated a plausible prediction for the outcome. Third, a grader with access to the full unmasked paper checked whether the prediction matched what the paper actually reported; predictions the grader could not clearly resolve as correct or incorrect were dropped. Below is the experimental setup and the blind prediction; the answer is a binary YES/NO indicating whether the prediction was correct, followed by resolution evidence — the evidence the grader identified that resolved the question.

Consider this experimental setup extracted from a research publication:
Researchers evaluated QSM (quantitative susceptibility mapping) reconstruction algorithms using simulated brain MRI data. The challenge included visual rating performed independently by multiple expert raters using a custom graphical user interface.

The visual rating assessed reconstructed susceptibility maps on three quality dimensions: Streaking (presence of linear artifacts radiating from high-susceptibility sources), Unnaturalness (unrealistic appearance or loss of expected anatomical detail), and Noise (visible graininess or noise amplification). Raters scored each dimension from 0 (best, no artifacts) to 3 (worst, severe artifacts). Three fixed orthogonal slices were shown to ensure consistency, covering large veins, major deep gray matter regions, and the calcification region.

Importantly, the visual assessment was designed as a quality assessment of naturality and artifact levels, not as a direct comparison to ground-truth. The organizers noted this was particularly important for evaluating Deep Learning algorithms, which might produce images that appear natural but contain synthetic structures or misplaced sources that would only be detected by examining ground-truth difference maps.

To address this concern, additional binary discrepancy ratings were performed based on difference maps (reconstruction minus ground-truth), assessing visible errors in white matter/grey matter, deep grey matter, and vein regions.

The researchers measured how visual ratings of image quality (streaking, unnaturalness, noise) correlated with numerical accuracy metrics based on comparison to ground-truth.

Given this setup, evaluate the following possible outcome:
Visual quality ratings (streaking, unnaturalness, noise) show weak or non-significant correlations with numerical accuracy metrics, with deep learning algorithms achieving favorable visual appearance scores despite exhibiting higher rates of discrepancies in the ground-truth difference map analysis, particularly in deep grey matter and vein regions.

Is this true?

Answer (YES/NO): NO